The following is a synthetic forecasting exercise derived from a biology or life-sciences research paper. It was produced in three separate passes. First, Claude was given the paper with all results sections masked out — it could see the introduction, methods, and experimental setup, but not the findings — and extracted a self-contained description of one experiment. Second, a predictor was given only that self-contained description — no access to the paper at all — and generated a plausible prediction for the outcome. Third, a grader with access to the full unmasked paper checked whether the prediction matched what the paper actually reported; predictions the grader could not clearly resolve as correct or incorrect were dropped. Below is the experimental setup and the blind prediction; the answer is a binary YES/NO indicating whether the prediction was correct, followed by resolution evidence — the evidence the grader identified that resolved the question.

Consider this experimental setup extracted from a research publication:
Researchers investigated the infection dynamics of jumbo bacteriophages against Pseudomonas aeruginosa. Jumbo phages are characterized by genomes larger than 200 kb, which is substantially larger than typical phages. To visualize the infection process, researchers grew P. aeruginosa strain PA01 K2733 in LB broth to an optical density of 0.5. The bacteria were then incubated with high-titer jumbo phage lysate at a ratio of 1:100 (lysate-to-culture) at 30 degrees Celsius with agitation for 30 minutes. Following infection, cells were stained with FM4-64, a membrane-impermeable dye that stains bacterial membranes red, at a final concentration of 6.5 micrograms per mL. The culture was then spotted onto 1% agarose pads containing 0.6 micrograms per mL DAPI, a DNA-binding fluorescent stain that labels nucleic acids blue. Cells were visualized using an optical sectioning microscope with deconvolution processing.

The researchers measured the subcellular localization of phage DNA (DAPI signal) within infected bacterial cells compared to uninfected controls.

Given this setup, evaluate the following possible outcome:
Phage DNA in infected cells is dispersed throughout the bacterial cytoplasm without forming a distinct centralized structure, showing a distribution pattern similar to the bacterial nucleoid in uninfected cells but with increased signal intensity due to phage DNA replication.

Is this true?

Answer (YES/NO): NO